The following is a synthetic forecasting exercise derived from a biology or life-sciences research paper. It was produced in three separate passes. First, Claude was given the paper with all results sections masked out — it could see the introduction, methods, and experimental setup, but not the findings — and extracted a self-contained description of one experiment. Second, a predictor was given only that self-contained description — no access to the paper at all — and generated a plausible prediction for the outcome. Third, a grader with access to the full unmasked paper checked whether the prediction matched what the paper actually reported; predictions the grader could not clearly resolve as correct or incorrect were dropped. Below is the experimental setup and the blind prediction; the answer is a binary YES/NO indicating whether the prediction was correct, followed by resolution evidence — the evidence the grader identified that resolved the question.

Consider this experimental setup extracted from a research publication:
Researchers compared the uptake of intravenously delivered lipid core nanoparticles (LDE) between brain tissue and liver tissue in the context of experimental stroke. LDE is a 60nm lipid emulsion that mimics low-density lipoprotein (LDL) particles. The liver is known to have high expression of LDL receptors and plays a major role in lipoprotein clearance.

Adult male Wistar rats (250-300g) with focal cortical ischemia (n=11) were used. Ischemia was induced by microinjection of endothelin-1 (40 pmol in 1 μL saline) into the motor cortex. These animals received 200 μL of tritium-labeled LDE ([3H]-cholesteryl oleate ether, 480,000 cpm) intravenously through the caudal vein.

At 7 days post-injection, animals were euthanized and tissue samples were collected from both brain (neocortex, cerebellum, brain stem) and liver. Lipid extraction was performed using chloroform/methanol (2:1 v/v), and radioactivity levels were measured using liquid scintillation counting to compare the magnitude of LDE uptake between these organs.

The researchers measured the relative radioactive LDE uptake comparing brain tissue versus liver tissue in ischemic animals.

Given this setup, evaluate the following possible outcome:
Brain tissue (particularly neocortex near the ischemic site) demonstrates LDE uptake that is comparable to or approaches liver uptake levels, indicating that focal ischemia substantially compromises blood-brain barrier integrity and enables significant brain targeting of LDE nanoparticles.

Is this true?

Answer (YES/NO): NO